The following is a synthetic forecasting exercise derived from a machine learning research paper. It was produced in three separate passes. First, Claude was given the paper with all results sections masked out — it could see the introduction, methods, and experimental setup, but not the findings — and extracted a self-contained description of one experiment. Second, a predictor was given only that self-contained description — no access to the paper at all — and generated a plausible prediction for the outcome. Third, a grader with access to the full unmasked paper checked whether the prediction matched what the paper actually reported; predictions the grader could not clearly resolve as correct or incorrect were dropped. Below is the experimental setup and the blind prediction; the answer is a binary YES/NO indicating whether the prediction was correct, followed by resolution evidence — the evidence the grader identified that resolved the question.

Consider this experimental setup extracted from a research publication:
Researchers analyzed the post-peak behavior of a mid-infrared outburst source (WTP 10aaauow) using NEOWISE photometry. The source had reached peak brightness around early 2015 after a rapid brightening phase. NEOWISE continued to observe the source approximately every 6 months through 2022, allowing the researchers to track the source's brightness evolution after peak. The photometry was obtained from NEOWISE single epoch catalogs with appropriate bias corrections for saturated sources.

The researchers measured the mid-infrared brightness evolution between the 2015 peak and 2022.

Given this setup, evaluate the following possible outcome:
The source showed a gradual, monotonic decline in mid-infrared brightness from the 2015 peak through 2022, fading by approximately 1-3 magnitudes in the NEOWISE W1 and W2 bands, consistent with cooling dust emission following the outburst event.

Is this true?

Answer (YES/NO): NO